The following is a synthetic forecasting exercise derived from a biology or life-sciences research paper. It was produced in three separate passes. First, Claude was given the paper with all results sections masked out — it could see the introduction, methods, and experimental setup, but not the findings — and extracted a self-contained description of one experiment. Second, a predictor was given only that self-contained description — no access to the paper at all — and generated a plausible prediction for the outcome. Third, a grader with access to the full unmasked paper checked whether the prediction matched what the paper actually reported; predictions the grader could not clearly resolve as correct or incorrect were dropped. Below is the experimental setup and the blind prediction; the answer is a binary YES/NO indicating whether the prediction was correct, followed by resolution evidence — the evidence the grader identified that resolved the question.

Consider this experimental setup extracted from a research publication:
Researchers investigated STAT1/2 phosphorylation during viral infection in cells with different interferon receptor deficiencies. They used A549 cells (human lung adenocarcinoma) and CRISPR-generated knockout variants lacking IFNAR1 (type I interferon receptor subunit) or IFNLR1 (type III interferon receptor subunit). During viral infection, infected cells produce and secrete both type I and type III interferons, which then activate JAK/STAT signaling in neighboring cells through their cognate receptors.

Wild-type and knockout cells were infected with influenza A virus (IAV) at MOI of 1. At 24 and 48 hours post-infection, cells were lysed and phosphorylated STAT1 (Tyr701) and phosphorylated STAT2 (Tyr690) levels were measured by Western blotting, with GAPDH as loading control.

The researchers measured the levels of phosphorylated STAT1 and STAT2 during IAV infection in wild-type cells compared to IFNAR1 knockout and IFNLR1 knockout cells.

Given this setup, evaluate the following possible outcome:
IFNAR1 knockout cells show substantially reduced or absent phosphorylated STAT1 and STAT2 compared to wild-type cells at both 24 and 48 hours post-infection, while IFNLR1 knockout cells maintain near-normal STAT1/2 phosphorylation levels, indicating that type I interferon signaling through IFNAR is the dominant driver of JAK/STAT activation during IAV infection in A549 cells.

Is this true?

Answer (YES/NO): YES